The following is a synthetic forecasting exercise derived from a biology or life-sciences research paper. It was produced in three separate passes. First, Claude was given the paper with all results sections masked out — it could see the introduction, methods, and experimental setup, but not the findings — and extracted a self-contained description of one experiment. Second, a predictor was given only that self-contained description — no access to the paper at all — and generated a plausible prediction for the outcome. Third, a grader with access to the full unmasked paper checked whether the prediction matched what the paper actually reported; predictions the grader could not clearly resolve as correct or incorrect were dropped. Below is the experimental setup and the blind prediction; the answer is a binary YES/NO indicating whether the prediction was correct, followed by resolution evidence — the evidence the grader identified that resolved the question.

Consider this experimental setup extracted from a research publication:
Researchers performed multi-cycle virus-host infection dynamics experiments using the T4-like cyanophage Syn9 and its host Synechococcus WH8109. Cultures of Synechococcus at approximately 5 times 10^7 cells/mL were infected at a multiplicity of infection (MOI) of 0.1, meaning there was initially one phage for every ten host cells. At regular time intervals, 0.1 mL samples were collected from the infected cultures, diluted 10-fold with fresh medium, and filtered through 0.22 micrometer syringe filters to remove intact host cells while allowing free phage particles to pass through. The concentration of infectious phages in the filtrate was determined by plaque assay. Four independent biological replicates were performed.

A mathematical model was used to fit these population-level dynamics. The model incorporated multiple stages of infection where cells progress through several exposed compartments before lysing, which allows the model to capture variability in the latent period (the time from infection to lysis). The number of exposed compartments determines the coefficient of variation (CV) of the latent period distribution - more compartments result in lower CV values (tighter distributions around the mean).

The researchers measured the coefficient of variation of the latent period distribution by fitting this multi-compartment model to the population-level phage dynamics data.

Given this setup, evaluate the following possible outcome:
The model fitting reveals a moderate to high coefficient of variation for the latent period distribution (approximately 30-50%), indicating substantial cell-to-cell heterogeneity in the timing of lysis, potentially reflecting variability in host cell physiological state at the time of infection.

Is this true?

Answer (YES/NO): NO